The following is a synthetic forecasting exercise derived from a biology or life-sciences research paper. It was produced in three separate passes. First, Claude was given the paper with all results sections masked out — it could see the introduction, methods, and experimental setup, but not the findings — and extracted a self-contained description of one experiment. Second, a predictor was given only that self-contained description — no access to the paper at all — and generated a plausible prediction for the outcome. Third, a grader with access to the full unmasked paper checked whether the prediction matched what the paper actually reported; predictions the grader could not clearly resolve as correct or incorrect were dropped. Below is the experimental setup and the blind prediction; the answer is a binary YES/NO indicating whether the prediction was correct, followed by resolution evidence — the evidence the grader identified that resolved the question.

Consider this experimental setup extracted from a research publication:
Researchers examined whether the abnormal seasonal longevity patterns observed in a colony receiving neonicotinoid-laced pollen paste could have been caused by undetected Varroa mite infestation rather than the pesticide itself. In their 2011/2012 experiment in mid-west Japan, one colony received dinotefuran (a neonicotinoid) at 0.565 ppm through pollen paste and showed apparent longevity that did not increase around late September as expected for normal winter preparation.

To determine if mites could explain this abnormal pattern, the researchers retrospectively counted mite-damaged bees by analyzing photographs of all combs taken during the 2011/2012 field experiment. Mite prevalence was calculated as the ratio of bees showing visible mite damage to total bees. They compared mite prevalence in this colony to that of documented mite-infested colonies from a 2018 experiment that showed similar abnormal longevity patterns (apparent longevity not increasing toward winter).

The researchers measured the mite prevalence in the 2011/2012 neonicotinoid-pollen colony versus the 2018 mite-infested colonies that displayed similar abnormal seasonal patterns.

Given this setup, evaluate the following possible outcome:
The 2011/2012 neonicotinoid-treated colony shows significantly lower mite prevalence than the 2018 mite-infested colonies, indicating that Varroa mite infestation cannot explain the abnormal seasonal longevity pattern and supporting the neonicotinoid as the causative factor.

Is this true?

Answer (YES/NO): YES